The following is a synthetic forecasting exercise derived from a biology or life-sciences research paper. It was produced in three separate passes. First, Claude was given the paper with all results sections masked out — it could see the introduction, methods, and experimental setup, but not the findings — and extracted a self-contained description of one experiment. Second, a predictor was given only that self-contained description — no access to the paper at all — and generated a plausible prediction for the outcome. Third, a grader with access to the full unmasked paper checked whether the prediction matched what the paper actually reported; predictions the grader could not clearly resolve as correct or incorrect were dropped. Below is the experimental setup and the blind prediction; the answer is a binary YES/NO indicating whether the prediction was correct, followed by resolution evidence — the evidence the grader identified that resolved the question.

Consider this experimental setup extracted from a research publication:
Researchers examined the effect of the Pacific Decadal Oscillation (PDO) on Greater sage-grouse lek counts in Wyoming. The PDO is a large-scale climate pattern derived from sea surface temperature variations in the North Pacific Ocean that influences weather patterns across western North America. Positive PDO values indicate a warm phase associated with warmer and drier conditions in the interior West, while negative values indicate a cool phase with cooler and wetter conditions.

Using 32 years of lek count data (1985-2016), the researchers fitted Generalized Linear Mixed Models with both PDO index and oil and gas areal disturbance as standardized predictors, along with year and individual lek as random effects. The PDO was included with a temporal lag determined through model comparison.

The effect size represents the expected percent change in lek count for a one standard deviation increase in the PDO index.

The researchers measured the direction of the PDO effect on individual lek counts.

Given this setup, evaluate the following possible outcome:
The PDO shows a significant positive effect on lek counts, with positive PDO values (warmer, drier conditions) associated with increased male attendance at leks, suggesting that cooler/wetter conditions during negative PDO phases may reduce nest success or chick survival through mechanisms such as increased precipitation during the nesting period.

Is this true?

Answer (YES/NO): NO